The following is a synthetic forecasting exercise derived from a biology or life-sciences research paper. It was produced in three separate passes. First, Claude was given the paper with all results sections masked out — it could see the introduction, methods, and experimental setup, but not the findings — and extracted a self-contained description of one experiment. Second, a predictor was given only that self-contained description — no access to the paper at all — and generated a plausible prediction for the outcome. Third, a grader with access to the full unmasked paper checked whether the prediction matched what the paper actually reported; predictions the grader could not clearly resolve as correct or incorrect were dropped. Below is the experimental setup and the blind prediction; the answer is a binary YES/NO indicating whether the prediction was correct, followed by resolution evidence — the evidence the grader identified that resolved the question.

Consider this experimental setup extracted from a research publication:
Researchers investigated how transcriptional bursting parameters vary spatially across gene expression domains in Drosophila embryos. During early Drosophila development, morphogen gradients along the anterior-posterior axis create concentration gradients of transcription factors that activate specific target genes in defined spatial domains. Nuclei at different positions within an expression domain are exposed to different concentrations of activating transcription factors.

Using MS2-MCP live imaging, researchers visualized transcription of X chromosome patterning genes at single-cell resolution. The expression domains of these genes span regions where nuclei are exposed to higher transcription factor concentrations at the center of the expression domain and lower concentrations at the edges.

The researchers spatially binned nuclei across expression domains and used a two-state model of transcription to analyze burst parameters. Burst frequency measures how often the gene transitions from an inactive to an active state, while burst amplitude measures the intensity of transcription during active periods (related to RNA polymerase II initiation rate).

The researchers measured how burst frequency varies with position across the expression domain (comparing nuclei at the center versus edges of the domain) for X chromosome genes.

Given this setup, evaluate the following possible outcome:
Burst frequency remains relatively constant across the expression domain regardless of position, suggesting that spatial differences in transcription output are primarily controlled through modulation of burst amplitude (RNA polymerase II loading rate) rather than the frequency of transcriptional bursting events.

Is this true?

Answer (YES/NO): NO